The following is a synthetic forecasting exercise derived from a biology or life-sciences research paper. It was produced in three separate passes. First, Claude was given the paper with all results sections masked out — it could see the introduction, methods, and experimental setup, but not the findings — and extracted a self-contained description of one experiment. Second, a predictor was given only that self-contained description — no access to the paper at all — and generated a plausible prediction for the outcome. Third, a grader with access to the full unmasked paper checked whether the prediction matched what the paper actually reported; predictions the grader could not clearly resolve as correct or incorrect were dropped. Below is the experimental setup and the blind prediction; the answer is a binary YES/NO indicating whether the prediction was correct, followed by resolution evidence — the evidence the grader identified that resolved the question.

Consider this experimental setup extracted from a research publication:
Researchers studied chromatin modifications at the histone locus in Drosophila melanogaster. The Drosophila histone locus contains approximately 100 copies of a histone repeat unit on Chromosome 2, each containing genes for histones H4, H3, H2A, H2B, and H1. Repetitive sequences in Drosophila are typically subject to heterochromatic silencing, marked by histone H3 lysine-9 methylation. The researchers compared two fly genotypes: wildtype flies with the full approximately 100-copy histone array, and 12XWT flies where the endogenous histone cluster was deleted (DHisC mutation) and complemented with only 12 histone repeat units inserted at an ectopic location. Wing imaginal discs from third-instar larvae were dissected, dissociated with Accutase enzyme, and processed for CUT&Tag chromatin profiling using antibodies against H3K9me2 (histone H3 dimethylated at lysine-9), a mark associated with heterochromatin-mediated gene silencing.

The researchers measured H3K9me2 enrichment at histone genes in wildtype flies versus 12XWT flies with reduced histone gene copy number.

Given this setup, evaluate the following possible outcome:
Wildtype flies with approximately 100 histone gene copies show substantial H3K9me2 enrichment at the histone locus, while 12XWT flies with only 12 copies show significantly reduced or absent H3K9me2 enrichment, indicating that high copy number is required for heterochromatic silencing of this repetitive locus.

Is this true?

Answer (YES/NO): YES